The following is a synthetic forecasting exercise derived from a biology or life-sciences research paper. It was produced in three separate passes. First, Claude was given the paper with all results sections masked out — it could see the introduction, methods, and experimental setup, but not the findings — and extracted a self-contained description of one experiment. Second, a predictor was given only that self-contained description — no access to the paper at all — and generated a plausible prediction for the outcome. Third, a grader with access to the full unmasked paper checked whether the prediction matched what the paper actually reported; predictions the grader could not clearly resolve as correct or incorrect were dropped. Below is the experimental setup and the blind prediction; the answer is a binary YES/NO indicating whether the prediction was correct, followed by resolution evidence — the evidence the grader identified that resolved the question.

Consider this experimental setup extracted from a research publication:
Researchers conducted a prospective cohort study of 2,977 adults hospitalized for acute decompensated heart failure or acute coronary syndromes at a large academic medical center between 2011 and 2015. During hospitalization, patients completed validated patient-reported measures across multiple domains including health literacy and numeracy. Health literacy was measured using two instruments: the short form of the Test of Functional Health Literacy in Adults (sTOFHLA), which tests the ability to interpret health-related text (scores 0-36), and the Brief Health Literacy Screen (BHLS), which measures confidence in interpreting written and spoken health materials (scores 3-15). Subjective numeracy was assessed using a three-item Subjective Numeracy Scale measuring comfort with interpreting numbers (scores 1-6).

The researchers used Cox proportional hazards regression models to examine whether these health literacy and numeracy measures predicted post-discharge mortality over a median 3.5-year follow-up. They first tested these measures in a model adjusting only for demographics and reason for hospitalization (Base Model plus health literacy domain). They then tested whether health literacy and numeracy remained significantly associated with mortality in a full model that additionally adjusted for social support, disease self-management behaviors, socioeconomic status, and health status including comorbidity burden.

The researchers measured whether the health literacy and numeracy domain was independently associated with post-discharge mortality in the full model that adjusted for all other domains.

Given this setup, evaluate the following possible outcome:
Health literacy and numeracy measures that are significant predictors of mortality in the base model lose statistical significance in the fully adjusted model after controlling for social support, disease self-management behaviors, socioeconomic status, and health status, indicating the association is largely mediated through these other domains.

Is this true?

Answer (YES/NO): YES